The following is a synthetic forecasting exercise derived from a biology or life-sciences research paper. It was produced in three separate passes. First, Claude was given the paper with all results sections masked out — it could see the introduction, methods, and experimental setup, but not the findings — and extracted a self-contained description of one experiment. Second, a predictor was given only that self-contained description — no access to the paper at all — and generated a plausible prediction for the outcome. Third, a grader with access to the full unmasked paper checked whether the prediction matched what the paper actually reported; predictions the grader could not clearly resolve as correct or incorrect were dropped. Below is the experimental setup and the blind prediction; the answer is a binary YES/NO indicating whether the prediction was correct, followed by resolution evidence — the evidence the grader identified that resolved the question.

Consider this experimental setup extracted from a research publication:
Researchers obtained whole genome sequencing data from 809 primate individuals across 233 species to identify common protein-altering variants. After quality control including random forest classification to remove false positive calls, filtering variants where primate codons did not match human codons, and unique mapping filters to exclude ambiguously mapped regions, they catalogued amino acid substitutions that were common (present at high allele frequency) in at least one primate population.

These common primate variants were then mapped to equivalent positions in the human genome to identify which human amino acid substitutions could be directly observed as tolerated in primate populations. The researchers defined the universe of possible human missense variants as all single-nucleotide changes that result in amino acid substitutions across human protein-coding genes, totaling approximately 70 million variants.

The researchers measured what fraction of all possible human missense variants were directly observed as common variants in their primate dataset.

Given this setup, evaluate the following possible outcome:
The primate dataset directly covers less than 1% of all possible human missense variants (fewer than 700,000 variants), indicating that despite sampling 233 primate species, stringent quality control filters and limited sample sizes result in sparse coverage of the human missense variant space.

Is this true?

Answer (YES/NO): NO